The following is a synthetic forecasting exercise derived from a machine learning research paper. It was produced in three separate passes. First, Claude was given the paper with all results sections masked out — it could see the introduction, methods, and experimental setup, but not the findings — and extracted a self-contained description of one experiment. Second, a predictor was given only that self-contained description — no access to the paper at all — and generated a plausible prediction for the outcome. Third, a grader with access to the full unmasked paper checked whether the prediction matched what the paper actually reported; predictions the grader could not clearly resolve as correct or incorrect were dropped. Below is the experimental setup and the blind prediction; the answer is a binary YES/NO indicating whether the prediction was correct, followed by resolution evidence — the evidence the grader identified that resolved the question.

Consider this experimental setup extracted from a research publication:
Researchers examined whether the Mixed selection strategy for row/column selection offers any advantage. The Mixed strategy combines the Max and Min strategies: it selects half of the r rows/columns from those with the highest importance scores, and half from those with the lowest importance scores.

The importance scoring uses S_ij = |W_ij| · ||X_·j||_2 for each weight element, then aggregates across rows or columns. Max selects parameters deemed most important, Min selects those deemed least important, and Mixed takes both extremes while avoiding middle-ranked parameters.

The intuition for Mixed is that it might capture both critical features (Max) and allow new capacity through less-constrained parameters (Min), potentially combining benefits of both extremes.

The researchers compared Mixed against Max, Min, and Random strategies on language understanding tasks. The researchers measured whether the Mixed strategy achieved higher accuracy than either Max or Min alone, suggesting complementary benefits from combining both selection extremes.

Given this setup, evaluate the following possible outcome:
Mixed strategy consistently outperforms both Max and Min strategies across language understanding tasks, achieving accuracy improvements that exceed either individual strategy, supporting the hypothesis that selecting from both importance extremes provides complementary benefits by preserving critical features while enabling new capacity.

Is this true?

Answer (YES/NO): NO